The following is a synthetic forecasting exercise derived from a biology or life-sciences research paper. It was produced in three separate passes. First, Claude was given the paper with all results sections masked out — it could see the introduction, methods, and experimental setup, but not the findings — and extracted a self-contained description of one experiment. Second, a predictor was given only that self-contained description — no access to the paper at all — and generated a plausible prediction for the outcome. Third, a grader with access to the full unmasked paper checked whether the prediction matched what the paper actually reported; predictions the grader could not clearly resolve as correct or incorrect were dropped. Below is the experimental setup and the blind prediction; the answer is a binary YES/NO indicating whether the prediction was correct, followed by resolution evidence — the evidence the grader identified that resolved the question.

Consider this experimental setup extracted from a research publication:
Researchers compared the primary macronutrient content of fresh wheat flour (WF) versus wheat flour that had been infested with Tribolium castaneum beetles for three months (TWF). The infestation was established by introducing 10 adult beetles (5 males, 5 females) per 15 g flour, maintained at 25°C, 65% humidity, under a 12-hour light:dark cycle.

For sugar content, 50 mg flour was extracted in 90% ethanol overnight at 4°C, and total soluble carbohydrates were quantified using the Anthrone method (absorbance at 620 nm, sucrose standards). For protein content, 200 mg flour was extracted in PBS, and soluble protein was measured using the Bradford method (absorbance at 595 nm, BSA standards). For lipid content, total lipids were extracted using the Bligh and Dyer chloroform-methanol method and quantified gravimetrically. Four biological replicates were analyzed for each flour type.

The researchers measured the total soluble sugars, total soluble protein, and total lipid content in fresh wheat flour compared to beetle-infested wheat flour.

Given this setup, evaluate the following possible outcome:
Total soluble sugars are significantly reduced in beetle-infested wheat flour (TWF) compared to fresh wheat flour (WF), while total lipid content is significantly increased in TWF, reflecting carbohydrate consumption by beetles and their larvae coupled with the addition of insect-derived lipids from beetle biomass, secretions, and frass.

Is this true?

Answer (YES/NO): NO